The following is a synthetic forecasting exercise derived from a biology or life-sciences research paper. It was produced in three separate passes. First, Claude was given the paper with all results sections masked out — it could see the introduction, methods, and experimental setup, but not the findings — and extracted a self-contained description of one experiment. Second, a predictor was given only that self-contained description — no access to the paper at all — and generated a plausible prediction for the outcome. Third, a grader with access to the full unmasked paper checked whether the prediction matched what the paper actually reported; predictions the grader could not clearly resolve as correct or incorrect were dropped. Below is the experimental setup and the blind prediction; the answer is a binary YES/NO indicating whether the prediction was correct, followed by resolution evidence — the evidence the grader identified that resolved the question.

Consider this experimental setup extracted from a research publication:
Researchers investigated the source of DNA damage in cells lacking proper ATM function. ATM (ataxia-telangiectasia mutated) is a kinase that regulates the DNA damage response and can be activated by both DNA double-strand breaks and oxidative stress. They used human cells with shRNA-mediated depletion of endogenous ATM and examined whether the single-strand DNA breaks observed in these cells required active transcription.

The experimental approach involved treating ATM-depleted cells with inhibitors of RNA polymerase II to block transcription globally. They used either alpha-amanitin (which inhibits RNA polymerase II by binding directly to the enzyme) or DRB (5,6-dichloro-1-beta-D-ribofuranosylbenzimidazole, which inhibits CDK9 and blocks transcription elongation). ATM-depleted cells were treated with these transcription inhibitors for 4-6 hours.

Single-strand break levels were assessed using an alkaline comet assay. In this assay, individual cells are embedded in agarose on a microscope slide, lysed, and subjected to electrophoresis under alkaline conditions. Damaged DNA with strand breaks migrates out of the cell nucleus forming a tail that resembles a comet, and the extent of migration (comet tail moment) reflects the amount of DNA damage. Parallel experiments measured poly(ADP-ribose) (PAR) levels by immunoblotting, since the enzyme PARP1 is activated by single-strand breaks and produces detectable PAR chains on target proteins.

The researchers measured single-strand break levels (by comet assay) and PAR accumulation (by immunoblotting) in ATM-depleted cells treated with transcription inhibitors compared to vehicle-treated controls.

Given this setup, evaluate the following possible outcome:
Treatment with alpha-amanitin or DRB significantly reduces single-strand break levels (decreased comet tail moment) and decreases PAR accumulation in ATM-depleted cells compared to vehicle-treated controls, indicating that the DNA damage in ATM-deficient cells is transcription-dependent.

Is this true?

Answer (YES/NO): YES